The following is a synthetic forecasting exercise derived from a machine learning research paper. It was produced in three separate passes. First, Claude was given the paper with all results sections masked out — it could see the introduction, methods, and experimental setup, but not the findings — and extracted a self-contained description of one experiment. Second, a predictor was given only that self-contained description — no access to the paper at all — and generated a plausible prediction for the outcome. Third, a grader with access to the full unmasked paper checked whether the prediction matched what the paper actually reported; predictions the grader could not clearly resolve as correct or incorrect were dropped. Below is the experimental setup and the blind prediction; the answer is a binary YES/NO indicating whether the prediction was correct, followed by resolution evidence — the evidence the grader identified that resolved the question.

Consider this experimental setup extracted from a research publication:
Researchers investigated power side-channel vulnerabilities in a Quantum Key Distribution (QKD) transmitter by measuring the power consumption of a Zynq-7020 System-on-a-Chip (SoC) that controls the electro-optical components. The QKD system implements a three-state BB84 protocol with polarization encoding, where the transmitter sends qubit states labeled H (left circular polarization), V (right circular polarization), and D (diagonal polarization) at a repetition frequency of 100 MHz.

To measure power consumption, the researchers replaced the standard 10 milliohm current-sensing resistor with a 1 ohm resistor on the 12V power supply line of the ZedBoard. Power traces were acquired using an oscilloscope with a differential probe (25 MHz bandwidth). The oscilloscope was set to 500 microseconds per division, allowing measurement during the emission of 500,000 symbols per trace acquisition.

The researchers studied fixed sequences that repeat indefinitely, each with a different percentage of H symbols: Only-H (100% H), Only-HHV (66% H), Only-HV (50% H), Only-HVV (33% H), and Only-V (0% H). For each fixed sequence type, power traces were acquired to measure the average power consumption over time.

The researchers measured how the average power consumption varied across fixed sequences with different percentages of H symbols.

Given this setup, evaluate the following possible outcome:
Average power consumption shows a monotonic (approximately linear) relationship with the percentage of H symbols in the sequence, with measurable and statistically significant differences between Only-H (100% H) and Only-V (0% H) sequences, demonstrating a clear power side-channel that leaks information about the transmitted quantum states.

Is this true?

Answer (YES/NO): YES